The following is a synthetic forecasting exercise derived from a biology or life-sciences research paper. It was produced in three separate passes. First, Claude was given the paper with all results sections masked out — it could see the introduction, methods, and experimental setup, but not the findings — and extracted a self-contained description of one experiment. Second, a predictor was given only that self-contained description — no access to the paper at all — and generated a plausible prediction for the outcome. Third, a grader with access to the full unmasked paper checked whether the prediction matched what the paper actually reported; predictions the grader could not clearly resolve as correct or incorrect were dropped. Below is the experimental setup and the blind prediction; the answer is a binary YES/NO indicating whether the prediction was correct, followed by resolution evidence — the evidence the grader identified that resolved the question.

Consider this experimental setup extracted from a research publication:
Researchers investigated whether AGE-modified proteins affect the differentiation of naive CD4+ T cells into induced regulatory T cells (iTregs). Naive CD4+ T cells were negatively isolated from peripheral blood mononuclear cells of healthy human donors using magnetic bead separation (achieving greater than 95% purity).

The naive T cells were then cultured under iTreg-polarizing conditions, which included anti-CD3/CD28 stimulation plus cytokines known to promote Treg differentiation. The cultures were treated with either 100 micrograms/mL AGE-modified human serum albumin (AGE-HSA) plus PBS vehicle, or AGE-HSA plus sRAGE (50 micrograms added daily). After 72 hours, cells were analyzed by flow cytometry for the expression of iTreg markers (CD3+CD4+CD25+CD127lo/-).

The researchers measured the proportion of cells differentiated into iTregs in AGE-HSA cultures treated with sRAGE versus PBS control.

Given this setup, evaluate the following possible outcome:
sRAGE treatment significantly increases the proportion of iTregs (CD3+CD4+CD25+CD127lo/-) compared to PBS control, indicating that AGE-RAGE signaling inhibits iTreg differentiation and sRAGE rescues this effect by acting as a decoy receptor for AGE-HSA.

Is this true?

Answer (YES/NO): NO